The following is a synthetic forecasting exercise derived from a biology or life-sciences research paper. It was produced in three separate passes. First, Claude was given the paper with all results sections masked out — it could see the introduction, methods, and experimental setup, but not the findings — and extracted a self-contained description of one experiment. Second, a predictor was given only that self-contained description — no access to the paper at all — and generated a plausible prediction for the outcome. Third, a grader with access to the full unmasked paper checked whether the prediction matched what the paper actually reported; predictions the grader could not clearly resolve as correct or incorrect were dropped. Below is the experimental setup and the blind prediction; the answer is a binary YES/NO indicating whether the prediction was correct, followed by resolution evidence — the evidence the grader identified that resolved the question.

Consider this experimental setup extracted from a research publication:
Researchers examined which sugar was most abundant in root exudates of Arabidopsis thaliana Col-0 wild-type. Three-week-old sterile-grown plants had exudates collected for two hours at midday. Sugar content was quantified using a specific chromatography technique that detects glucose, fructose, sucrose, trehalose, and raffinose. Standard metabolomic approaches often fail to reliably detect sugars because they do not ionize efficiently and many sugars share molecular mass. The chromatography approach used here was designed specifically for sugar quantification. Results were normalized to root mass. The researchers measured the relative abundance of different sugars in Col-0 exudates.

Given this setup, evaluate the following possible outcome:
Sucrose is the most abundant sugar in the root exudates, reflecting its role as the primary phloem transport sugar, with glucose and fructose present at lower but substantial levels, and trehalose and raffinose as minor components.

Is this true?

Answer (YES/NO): NO